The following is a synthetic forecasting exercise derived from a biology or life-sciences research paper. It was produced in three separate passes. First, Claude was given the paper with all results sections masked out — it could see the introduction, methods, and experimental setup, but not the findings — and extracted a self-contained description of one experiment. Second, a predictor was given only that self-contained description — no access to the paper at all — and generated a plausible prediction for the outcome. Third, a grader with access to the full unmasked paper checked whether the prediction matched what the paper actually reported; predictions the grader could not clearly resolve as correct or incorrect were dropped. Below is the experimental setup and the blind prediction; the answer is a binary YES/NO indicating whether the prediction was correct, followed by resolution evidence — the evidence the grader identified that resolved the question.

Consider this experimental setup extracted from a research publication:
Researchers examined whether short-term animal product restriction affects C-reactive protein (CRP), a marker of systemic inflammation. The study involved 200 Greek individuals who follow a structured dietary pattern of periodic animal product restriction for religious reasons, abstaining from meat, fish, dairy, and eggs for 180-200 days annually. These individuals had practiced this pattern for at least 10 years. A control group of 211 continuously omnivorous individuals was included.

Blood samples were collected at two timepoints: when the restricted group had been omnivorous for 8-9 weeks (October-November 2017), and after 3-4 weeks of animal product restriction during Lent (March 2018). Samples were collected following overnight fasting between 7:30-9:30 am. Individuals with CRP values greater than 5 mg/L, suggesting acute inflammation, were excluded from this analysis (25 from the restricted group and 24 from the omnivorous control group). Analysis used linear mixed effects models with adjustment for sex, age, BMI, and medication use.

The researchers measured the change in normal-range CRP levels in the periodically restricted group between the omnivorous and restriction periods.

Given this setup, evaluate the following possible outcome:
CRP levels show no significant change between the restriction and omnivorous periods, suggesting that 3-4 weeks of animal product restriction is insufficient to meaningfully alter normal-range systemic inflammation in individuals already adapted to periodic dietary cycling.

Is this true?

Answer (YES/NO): NO